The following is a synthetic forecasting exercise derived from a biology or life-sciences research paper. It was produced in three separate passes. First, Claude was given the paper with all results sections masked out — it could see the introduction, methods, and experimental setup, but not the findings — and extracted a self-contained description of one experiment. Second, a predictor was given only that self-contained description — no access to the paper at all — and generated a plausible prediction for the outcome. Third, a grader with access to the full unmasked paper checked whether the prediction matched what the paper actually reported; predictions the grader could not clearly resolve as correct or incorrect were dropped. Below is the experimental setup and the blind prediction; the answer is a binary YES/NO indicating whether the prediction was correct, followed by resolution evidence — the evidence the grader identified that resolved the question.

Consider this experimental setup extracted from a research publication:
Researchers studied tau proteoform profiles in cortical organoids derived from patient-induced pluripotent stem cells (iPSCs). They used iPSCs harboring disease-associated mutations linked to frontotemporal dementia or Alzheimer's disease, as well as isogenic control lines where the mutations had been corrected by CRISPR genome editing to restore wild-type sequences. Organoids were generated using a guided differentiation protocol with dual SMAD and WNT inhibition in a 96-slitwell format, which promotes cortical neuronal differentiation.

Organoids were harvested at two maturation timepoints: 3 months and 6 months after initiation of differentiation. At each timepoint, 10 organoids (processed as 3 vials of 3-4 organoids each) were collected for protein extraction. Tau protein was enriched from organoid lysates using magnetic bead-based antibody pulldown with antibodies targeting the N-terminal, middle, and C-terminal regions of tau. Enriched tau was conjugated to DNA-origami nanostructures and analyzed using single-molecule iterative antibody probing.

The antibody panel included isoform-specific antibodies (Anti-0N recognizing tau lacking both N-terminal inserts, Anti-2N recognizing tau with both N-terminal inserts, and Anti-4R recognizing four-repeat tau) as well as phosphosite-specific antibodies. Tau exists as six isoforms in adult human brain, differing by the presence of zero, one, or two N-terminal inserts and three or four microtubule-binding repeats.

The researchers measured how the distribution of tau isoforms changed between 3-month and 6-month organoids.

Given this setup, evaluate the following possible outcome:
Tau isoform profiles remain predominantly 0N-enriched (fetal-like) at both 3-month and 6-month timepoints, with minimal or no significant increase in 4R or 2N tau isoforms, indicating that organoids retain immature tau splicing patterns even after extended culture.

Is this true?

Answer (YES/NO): NO